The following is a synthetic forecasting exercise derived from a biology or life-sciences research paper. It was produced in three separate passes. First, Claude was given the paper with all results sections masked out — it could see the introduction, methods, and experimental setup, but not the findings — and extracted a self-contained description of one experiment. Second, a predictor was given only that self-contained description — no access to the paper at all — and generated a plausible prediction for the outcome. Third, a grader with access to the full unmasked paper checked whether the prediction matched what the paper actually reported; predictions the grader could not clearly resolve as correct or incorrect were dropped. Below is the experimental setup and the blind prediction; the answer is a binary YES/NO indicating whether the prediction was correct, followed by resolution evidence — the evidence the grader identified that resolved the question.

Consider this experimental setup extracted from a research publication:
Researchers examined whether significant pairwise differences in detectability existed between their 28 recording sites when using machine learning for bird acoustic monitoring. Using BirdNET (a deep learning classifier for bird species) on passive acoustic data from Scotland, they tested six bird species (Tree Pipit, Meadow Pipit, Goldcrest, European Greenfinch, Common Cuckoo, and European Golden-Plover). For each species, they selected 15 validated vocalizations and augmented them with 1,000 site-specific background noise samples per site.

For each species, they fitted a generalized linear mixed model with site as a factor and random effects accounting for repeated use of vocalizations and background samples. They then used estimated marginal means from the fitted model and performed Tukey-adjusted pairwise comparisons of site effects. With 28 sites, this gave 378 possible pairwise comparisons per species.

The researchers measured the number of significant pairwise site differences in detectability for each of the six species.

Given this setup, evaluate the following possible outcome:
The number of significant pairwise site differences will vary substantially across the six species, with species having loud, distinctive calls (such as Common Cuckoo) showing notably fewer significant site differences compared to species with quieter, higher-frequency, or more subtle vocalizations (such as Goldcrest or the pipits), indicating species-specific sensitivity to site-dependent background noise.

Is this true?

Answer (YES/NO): NO